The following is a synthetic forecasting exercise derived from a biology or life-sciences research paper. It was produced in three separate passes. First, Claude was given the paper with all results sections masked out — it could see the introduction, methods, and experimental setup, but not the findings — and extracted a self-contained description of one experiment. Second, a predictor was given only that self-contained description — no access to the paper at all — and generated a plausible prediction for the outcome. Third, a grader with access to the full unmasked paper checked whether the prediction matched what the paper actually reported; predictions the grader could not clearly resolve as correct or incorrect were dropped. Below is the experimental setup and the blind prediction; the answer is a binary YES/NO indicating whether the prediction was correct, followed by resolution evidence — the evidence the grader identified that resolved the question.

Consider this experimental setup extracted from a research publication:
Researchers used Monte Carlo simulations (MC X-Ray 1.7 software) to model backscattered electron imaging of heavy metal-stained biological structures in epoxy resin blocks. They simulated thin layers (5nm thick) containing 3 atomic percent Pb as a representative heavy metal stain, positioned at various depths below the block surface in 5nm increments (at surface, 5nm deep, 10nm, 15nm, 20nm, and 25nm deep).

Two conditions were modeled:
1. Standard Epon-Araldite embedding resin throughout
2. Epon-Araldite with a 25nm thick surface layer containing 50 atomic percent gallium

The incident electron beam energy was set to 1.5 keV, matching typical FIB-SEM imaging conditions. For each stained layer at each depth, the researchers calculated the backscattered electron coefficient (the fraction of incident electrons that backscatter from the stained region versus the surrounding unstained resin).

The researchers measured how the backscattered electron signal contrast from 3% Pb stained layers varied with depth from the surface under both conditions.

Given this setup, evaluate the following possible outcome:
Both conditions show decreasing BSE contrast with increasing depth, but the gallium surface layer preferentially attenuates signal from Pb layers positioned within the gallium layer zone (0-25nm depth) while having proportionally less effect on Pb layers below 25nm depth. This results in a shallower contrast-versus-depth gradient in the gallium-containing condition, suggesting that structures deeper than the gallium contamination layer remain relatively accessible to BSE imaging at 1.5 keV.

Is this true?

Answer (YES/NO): NO